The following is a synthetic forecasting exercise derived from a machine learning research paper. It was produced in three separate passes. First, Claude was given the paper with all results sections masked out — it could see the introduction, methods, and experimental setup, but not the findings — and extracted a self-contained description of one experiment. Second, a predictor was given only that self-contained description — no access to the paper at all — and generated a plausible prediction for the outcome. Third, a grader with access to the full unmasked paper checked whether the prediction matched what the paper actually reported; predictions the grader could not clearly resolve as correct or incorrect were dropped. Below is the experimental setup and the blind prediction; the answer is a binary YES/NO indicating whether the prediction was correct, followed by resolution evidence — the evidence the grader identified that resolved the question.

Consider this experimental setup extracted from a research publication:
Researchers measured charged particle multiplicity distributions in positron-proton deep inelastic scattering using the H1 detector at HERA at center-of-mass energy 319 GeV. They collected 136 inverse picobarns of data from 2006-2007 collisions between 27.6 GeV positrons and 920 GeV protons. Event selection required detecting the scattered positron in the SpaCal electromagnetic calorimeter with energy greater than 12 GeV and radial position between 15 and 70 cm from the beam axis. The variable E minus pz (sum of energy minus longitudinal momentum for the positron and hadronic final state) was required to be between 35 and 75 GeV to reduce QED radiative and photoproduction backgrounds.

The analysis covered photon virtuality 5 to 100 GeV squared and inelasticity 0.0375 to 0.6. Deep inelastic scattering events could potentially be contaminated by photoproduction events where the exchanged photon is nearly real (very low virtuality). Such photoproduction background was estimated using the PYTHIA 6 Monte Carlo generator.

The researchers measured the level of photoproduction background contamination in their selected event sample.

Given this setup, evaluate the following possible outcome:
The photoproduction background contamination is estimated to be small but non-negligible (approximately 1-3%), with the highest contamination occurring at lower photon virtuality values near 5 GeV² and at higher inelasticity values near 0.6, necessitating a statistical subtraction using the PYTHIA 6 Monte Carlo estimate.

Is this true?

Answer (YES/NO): NO